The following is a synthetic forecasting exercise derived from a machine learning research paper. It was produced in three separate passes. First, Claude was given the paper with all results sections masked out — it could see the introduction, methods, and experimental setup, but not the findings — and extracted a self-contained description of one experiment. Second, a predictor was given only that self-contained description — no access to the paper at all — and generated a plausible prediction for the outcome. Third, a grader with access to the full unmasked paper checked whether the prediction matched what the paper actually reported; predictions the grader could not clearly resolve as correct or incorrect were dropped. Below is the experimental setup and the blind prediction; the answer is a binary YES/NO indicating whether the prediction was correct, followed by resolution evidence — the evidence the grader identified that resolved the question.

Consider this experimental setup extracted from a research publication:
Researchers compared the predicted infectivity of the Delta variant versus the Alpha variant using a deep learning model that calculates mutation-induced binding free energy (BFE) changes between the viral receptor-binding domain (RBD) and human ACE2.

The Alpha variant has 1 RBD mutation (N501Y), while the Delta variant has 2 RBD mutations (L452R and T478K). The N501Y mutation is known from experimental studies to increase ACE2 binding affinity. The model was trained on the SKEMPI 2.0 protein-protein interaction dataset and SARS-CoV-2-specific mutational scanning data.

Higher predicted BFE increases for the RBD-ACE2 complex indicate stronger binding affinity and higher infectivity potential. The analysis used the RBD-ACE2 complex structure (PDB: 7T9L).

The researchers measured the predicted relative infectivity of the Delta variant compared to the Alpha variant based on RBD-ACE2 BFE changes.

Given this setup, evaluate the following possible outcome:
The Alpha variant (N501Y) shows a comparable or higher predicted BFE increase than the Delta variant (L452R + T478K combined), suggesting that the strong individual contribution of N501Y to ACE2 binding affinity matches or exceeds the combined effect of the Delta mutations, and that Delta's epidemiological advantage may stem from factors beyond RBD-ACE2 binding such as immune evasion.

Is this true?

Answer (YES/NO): NO